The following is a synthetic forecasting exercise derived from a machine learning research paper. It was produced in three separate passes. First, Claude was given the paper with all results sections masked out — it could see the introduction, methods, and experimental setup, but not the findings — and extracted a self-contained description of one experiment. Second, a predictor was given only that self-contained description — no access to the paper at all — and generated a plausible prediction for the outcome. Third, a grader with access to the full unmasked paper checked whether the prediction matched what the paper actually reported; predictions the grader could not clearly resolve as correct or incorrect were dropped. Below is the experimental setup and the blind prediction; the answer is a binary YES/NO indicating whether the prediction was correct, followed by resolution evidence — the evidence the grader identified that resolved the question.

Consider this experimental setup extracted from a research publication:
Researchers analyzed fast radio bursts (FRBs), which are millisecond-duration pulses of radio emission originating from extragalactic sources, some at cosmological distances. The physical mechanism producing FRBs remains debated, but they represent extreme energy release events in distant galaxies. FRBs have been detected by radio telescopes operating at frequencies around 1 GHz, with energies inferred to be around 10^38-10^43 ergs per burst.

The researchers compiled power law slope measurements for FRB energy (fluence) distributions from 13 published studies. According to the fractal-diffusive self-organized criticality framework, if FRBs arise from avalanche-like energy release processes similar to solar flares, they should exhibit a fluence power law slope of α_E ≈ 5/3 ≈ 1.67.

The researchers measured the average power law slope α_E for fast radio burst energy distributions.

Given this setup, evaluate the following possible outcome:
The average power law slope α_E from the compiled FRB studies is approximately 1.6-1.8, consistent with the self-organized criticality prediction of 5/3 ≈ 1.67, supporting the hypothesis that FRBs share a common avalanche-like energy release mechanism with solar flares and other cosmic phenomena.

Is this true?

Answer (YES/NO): YES